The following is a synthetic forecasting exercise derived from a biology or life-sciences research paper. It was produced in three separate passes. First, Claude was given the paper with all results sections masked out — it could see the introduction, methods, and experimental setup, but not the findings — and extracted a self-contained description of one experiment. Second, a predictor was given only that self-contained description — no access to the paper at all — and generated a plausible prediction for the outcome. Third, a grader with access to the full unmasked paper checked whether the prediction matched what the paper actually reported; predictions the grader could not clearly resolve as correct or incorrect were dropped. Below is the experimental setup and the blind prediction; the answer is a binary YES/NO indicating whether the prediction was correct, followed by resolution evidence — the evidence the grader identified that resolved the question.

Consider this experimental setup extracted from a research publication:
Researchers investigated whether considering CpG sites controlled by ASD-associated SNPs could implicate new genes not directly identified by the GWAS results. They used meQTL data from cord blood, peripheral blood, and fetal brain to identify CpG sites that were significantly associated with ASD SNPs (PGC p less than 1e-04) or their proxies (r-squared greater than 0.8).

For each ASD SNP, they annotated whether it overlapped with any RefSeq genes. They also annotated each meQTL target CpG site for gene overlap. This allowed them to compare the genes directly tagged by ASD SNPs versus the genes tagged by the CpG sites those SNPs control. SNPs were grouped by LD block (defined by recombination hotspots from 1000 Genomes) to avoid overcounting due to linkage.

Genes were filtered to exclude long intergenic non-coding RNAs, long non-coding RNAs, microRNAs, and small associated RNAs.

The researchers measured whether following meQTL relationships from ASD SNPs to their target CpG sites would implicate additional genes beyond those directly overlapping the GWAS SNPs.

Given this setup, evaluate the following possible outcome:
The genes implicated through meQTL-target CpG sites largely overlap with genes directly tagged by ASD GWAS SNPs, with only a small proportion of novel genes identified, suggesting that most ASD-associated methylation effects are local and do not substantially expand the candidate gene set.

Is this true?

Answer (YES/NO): NO